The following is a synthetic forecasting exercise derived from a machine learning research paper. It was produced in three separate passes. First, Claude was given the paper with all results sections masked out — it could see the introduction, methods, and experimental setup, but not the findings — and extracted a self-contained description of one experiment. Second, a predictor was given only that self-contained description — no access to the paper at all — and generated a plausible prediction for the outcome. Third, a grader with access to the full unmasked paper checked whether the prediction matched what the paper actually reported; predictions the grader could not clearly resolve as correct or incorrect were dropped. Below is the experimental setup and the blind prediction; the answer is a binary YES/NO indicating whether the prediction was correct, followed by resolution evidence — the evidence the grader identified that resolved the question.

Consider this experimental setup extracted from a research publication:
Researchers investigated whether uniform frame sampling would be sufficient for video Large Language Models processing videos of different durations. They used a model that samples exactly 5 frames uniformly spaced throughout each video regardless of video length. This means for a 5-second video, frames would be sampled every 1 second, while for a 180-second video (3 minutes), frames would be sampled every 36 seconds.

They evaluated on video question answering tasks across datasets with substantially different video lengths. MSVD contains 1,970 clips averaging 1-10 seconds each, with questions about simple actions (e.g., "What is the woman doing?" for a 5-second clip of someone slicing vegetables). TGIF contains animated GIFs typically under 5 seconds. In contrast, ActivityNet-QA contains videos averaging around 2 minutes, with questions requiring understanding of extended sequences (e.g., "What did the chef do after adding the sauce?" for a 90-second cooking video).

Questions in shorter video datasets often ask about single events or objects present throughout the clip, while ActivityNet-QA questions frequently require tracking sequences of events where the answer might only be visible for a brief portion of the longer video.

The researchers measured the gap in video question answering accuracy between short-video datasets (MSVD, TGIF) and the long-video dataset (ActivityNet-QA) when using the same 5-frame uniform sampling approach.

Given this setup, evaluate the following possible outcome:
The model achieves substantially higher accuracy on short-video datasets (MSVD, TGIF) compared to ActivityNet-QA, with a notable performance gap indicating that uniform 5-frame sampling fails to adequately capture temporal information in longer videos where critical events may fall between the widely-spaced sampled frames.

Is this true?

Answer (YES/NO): YES